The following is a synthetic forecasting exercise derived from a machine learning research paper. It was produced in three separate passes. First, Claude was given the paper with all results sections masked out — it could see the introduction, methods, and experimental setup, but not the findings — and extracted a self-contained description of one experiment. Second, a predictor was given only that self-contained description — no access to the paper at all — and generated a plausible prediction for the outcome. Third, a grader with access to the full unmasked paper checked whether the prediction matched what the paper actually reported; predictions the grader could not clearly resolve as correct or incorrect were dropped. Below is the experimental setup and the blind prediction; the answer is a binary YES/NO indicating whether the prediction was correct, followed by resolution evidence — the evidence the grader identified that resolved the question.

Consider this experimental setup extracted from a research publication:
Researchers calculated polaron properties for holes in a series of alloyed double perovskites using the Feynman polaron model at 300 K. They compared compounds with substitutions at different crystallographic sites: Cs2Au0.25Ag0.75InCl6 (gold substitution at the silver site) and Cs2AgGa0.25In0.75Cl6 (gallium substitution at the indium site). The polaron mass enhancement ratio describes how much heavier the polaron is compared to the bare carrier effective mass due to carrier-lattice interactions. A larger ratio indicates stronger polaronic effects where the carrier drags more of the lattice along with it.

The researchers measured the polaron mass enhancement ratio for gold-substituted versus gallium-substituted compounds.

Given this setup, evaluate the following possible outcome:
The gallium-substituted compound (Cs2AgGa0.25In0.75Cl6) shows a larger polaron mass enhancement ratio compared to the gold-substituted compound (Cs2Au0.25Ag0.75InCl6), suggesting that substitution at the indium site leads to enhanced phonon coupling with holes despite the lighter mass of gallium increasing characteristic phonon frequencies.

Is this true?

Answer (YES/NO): NO